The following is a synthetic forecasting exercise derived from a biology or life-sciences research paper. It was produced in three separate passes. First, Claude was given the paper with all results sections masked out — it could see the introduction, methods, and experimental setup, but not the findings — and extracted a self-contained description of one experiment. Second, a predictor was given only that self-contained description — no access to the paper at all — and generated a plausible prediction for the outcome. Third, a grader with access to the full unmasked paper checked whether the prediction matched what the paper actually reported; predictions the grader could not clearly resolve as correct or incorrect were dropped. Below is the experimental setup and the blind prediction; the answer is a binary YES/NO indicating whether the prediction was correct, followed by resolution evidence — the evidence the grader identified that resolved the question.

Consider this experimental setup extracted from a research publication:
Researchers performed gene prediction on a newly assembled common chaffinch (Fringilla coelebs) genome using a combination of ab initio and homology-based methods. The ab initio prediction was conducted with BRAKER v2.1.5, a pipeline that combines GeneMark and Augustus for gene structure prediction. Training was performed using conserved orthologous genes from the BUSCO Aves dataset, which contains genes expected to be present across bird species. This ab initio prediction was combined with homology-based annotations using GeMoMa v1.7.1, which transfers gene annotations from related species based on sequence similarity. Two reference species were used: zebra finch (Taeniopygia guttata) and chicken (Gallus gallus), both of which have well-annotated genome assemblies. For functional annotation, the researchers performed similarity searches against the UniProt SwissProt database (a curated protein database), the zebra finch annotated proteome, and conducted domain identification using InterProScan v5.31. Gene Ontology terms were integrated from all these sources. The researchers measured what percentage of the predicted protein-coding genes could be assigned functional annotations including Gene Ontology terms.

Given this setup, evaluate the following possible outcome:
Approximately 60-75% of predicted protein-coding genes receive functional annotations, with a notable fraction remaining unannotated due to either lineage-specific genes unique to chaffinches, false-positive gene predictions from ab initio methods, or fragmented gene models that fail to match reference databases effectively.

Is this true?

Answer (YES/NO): NO